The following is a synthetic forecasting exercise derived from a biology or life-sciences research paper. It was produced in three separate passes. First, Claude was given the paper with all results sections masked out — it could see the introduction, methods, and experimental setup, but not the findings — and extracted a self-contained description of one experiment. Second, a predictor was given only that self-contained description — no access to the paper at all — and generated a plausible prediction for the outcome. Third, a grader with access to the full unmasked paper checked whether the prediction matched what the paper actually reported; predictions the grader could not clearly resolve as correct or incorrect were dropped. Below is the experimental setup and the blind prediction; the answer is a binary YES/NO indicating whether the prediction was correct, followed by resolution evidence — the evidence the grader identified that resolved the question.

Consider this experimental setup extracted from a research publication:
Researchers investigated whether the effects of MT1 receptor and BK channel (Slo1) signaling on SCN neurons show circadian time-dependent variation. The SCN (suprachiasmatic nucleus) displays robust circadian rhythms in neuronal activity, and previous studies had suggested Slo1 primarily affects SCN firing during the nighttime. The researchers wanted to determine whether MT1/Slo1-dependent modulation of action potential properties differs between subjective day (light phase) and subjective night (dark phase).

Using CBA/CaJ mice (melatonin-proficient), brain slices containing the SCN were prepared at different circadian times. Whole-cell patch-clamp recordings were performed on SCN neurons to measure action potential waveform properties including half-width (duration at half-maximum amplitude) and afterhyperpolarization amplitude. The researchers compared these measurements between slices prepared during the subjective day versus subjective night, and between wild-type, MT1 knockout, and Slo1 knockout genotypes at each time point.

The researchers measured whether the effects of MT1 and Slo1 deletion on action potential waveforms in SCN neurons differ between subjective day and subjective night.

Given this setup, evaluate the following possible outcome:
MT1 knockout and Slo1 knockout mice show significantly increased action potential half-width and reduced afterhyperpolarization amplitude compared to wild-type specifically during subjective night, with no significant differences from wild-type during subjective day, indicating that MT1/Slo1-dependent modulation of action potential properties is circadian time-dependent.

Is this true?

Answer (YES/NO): NO